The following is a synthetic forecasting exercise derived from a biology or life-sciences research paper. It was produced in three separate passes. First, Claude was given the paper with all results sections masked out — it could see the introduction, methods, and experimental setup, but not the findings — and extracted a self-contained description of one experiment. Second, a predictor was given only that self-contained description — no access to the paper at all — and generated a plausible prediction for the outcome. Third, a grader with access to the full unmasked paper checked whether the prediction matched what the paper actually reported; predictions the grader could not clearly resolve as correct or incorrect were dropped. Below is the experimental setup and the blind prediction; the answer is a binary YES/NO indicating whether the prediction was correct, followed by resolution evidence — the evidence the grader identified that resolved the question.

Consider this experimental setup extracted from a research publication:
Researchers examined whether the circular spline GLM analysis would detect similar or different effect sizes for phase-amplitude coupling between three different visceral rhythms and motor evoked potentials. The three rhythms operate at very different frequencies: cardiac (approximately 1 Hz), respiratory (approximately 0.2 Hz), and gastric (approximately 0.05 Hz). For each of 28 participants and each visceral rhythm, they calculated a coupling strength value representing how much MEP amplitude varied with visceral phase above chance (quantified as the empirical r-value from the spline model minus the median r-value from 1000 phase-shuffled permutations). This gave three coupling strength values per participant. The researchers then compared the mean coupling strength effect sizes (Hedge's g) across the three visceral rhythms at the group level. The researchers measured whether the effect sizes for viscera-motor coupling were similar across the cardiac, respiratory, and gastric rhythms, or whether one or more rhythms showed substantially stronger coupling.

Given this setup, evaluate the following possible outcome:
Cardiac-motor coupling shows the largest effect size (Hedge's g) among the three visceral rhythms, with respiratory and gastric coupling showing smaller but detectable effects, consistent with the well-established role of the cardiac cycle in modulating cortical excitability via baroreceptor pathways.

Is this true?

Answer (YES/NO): NO